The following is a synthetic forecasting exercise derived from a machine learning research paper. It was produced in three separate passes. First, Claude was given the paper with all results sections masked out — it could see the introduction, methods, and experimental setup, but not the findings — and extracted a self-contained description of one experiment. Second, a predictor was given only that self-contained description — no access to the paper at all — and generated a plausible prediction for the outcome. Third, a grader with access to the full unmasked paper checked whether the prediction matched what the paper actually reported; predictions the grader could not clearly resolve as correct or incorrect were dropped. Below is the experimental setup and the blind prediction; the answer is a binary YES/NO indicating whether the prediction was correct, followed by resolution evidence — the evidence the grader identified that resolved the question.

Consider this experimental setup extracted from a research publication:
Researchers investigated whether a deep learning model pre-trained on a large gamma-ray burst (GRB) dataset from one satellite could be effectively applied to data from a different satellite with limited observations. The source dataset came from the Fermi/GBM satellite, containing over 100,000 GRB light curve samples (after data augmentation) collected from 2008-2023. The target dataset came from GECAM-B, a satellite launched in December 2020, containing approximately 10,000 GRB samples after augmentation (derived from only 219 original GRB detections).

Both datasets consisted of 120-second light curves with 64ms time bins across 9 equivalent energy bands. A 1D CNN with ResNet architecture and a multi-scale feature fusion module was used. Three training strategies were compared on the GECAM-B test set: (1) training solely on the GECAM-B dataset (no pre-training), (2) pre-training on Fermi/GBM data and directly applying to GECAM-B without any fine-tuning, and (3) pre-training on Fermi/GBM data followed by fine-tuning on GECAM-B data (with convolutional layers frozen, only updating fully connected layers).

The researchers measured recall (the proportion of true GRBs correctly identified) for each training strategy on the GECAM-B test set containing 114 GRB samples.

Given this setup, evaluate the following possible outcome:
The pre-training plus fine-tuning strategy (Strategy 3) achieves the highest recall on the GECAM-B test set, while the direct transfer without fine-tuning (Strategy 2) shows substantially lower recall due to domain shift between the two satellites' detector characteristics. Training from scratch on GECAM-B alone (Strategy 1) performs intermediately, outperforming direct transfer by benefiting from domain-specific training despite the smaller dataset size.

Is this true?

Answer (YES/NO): NO